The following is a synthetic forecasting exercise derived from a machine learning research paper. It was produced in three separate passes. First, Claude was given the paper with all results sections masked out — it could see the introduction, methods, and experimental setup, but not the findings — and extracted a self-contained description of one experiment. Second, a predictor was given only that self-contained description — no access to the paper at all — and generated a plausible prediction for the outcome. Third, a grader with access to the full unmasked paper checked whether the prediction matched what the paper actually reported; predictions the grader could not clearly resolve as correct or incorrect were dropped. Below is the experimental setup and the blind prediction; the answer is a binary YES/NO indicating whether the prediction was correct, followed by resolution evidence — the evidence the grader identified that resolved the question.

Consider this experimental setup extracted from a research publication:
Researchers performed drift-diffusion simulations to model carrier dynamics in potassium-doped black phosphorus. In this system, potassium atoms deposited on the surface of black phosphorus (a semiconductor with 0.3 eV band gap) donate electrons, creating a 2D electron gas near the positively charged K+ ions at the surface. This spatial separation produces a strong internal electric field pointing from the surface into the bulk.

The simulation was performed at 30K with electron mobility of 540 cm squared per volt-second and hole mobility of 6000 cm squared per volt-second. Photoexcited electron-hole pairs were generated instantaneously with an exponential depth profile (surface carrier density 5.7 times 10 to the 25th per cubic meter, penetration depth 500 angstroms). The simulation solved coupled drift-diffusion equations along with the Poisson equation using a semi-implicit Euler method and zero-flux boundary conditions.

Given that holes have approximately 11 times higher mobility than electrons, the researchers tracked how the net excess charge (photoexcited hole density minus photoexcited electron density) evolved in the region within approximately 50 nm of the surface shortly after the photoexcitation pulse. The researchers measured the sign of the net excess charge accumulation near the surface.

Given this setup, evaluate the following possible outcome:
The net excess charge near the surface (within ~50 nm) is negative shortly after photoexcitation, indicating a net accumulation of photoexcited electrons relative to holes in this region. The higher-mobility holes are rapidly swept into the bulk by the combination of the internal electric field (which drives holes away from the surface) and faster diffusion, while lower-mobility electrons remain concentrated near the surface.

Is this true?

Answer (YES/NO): YES